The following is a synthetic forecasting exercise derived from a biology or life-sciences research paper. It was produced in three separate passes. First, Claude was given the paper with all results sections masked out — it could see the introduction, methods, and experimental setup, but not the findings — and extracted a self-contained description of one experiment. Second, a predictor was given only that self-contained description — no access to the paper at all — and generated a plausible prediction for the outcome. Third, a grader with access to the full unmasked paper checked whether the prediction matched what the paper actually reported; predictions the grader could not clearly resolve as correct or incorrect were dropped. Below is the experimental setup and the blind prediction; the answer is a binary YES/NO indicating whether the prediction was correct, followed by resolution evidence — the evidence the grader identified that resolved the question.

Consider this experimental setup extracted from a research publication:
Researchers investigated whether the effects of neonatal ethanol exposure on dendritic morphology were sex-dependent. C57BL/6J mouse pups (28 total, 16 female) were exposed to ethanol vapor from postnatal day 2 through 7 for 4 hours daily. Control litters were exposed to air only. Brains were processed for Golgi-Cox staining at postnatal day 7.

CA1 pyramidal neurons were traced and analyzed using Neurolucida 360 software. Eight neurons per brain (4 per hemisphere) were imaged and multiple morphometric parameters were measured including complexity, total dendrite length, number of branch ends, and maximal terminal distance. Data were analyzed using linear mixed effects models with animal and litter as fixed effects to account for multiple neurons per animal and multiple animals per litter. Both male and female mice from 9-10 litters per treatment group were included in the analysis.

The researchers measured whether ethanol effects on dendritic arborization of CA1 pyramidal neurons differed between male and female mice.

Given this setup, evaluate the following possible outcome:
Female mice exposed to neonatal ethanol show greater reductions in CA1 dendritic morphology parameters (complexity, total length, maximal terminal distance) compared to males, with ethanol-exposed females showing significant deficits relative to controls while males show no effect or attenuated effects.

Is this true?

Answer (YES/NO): NO